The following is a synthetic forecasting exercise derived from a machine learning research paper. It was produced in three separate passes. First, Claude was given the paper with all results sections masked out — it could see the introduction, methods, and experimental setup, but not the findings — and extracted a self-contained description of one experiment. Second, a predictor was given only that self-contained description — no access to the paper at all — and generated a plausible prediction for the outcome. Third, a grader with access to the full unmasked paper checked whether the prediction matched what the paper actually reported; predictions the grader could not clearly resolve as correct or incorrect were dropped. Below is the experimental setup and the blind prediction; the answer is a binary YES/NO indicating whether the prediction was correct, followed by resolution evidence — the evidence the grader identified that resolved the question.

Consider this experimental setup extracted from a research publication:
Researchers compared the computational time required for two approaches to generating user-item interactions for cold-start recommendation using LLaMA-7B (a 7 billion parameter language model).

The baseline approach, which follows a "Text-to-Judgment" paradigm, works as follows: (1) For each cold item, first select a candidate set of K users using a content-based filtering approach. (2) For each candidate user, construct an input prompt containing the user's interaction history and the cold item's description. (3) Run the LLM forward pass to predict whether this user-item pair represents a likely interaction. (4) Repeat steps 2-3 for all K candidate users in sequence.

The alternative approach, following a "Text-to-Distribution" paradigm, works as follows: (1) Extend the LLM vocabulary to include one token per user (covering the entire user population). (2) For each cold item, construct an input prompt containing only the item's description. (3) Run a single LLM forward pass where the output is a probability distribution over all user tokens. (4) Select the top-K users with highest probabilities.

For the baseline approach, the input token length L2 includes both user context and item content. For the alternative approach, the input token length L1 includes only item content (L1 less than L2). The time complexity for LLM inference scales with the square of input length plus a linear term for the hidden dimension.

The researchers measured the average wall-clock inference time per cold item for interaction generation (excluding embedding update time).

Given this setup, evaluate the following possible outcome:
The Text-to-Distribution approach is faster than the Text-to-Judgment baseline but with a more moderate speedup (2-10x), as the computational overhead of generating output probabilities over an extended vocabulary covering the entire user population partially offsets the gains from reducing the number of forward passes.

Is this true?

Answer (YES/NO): NO